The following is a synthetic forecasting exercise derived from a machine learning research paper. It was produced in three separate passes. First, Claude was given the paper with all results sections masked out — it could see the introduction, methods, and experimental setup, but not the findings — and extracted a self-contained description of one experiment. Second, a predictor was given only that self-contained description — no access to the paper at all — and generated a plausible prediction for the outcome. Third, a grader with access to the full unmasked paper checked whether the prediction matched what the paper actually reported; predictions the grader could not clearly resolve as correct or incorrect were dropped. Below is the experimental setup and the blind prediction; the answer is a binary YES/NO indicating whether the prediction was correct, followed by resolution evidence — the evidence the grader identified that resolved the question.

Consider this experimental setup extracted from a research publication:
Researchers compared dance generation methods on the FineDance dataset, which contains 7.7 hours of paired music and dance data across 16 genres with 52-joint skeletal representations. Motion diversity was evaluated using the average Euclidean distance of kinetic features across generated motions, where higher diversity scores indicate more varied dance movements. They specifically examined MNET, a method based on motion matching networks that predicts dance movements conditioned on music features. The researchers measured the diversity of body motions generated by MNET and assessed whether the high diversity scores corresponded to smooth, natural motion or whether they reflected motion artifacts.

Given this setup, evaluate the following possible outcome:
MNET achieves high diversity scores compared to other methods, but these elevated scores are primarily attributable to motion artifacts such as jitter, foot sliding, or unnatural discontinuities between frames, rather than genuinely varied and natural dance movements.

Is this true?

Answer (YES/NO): YES